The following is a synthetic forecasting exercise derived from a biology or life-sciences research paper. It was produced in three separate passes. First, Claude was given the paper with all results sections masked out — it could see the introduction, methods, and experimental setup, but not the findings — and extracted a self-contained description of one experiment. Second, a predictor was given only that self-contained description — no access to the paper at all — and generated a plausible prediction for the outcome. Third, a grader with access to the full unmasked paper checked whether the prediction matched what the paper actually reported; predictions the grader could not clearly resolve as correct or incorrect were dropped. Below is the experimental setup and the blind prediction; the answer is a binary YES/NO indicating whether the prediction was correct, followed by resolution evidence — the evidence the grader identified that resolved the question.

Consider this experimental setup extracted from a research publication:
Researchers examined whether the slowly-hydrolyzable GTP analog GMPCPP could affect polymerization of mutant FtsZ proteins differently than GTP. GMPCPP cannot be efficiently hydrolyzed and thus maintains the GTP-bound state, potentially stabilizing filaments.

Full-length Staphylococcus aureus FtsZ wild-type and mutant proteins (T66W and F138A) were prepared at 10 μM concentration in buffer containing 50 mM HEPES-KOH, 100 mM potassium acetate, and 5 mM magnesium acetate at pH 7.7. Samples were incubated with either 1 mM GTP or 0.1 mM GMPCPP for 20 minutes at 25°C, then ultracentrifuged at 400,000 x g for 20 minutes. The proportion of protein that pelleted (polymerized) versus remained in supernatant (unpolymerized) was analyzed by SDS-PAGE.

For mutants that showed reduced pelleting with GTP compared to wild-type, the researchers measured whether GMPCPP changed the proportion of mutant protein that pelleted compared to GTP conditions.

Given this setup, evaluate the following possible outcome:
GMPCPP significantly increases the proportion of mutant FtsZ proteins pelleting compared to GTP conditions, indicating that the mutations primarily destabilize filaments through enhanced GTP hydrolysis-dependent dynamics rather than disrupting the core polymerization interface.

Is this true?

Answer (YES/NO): NO